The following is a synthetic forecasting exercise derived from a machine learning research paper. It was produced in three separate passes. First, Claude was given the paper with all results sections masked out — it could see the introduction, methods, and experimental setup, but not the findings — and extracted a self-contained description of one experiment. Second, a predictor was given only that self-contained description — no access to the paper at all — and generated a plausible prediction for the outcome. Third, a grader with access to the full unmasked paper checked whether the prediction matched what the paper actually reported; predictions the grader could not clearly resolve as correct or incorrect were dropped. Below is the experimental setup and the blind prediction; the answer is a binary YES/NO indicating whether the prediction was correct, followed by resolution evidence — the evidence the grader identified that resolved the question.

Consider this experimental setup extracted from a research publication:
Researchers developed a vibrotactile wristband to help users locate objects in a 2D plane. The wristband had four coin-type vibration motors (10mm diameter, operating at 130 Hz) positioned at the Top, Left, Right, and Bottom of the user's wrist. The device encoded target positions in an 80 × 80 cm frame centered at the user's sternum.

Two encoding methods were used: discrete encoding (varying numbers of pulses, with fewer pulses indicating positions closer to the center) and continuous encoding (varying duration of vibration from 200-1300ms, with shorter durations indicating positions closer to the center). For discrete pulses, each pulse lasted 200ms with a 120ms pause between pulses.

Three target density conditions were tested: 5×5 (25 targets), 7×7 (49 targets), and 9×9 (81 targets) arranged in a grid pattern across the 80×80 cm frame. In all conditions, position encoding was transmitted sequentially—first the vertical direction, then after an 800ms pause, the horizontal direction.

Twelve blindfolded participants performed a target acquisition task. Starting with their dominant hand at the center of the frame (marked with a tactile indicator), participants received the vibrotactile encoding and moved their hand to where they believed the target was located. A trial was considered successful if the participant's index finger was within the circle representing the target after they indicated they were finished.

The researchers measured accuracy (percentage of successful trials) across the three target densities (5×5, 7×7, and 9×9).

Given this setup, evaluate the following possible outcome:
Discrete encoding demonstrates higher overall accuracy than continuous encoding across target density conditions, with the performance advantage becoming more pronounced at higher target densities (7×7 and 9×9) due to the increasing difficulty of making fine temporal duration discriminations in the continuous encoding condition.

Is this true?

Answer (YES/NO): NO